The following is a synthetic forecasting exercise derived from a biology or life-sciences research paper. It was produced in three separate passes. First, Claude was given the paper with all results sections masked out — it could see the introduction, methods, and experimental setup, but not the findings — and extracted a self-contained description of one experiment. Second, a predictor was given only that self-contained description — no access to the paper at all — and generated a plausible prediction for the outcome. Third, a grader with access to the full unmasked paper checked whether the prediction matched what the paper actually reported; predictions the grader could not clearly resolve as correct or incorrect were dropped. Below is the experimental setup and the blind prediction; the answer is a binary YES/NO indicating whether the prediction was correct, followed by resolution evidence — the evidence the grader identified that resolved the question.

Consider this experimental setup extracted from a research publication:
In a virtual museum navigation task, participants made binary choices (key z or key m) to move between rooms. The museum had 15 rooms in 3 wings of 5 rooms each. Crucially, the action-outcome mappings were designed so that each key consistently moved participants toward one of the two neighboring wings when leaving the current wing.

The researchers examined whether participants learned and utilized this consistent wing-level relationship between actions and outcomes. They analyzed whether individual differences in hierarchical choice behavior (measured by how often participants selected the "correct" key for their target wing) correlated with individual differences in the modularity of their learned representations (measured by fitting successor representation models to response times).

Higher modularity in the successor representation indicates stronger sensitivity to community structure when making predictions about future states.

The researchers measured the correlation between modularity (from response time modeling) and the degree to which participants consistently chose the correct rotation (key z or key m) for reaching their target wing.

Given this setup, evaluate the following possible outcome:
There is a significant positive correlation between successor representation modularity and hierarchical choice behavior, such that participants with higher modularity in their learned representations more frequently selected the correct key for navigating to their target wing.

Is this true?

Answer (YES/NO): YES